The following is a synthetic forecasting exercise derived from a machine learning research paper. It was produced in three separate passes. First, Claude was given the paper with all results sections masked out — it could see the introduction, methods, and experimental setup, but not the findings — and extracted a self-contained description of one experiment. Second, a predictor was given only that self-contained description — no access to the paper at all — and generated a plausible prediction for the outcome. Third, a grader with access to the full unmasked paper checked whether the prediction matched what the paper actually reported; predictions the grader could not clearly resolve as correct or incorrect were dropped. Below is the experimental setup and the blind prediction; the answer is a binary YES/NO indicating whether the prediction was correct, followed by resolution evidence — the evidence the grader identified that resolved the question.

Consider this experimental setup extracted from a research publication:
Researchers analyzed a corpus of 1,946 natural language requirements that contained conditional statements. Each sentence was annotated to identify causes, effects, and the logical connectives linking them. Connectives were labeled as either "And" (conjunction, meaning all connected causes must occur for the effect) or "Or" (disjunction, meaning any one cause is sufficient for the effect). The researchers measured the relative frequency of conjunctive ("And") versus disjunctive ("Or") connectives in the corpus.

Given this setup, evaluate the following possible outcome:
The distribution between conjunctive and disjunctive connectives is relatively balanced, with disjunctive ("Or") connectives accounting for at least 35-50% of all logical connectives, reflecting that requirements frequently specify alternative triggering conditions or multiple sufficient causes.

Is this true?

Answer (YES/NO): NO